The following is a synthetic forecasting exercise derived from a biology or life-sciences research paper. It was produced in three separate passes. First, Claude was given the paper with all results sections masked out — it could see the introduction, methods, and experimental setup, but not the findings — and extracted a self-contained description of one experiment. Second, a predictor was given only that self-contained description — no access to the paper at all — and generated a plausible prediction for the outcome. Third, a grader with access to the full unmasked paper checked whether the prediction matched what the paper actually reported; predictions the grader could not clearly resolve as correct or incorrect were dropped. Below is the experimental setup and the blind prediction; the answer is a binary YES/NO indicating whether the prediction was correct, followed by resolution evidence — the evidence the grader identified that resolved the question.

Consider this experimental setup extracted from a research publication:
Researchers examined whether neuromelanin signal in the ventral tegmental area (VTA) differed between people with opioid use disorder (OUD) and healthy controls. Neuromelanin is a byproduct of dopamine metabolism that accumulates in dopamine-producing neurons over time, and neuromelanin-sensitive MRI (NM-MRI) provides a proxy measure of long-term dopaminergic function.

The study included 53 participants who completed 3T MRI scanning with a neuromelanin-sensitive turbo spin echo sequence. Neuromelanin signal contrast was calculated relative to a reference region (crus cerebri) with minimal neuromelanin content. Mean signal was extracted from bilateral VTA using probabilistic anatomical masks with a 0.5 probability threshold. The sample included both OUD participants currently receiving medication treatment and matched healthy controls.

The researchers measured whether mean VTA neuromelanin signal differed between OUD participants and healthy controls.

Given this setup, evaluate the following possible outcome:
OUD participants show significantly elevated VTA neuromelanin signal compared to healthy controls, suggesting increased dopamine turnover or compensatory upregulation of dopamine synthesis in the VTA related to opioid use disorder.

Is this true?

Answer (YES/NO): NO